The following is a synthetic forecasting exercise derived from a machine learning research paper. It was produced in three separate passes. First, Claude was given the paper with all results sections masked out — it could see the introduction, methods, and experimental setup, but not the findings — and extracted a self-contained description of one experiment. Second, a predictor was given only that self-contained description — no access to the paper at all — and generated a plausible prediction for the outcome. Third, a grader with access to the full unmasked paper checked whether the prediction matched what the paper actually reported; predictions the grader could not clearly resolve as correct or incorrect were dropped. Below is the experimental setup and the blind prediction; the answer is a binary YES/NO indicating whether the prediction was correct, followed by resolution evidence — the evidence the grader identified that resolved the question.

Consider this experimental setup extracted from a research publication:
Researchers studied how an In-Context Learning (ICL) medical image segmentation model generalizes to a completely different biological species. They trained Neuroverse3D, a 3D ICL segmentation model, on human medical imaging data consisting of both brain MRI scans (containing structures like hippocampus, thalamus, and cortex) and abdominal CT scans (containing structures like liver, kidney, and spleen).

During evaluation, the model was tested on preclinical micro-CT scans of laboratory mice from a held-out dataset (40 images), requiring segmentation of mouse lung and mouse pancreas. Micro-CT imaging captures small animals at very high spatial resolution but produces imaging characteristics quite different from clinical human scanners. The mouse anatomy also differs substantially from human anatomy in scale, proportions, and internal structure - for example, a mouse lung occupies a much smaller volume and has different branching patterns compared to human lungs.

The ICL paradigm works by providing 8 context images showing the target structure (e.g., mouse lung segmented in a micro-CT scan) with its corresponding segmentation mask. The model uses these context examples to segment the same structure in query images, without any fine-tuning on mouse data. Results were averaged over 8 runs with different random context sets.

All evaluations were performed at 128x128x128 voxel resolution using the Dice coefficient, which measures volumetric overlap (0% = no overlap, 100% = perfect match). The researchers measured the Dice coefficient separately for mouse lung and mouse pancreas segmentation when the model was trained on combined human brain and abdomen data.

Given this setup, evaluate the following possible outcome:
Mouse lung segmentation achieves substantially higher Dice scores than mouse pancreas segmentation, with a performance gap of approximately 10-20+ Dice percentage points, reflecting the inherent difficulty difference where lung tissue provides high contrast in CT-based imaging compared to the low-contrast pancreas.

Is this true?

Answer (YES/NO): YES